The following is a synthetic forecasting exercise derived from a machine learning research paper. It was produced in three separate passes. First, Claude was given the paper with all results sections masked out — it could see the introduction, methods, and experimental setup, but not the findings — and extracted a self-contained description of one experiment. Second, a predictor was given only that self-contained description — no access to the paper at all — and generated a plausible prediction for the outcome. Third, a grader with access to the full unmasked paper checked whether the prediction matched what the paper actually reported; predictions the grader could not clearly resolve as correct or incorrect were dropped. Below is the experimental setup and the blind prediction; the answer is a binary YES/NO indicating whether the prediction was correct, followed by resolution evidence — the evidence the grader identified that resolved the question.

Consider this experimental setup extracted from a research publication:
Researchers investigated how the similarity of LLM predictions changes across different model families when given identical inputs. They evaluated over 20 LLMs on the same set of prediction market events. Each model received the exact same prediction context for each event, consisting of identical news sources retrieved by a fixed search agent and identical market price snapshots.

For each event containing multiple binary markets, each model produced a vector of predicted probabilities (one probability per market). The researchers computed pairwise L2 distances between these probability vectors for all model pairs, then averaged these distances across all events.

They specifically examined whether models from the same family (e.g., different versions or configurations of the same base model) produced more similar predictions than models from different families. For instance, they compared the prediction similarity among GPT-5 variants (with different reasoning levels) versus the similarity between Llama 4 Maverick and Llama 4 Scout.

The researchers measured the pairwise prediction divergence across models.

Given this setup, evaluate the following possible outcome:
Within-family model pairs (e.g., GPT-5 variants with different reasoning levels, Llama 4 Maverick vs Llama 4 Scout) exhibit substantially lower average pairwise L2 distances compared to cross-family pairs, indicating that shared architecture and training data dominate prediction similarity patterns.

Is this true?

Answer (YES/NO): NO